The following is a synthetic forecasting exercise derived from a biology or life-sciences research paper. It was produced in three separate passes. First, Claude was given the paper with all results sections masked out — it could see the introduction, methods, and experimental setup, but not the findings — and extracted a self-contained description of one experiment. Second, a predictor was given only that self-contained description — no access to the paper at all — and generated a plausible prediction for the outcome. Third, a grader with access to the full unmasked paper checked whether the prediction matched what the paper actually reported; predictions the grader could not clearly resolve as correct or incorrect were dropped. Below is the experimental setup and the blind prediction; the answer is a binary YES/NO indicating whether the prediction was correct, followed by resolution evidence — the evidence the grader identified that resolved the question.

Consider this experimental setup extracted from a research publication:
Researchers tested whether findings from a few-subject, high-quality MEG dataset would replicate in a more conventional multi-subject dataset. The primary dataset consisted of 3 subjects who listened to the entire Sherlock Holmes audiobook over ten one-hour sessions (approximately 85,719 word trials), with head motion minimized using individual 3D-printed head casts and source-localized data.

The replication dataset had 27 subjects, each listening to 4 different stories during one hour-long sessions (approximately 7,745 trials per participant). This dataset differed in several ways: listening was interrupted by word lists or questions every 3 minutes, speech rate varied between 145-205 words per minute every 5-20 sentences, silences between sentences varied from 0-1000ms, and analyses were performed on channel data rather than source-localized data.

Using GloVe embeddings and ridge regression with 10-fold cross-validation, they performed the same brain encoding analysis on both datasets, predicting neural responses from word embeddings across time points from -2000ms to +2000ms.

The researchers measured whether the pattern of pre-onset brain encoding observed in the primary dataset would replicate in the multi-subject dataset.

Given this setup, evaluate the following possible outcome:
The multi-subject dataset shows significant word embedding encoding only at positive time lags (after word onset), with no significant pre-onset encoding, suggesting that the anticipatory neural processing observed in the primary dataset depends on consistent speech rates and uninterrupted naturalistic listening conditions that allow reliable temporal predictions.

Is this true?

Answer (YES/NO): NO